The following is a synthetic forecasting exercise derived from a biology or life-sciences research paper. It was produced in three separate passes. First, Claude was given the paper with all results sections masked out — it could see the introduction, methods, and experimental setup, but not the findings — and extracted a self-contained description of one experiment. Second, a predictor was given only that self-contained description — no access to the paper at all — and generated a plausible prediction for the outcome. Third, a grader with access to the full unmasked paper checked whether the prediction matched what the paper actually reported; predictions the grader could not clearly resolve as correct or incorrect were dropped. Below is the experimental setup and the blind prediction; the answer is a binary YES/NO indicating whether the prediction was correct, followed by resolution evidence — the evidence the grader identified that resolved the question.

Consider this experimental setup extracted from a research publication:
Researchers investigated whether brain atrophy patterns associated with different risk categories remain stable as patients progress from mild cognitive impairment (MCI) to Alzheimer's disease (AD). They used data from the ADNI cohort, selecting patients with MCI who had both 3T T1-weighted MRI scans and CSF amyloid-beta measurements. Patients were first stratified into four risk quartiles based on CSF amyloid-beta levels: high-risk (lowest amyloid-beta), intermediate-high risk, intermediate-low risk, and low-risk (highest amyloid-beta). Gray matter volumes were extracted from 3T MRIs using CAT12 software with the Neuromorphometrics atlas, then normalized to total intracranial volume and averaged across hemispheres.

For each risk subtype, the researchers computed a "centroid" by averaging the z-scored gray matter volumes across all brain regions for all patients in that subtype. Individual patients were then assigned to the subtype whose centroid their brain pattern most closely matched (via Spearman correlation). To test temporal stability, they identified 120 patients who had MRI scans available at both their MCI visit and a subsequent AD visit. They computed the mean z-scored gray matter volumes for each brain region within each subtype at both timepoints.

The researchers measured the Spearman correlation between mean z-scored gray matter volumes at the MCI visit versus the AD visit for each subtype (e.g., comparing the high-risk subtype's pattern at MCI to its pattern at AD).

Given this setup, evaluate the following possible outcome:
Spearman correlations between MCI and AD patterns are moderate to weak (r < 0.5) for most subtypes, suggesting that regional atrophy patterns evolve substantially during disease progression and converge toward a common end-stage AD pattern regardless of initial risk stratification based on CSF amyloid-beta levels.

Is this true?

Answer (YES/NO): NO